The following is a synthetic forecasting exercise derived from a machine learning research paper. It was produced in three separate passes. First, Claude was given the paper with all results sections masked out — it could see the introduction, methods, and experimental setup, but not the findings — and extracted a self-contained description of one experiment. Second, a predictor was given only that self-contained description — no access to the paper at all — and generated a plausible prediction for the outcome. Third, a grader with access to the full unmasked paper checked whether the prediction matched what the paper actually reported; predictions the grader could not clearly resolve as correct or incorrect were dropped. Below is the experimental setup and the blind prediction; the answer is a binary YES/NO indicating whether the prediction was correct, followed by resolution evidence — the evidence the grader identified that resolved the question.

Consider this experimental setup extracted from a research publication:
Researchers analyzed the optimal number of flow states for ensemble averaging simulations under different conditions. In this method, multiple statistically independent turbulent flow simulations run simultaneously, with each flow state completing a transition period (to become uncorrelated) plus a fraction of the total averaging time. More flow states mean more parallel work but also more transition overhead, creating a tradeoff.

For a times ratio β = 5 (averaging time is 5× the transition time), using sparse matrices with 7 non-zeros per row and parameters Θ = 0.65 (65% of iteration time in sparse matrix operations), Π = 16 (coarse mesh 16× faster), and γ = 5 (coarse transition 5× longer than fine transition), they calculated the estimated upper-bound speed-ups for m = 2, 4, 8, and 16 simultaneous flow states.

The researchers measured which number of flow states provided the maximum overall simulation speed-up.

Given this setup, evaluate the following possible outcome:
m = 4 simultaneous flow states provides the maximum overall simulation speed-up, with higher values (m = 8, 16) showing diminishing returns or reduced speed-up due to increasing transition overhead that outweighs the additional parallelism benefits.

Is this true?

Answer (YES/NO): YES